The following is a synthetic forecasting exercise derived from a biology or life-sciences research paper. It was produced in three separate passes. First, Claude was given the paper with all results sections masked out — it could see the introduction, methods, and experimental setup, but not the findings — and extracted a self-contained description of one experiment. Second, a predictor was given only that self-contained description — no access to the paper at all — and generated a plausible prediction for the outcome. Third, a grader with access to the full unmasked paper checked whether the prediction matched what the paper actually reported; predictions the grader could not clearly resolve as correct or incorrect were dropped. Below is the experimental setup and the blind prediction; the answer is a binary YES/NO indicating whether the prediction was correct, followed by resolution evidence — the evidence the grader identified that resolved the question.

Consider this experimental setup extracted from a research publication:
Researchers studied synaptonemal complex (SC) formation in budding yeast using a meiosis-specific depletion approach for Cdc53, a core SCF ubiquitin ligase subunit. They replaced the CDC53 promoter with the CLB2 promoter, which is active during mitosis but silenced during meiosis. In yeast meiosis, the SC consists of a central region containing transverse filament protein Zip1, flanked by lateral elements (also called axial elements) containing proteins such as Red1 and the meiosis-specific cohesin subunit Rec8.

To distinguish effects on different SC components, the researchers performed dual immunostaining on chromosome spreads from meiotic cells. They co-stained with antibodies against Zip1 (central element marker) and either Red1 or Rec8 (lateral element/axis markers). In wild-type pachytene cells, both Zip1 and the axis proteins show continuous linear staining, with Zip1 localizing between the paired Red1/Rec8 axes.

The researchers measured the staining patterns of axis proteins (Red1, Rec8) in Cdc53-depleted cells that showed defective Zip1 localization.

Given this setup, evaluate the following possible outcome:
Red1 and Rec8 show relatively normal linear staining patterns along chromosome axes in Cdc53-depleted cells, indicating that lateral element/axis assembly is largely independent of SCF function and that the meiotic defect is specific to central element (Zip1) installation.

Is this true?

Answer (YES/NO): NO